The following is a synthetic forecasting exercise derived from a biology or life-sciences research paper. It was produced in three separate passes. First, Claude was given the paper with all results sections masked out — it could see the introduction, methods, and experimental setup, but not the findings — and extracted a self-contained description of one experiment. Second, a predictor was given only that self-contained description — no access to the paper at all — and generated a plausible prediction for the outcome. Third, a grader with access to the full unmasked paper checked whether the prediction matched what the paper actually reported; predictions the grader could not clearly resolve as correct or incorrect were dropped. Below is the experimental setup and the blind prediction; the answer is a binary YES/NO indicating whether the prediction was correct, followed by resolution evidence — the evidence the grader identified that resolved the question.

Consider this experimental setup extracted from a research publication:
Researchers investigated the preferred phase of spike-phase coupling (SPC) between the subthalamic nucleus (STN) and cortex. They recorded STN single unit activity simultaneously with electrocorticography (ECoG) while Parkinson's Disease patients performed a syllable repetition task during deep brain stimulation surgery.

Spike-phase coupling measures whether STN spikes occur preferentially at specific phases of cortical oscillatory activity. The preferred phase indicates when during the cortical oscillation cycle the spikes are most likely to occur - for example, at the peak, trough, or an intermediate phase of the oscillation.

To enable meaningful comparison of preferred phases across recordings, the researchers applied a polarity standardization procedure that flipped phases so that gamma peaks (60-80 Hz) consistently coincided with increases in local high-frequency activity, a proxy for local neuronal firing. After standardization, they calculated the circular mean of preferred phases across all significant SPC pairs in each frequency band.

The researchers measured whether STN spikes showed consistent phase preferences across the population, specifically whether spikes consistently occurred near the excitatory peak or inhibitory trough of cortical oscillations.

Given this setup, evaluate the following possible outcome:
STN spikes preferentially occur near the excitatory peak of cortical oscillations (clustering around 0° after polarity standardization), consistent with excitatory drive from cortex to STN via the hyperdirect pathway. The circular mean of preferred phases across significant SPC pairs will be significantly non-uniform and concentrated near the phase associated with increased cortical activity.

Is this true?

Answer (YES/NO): NO